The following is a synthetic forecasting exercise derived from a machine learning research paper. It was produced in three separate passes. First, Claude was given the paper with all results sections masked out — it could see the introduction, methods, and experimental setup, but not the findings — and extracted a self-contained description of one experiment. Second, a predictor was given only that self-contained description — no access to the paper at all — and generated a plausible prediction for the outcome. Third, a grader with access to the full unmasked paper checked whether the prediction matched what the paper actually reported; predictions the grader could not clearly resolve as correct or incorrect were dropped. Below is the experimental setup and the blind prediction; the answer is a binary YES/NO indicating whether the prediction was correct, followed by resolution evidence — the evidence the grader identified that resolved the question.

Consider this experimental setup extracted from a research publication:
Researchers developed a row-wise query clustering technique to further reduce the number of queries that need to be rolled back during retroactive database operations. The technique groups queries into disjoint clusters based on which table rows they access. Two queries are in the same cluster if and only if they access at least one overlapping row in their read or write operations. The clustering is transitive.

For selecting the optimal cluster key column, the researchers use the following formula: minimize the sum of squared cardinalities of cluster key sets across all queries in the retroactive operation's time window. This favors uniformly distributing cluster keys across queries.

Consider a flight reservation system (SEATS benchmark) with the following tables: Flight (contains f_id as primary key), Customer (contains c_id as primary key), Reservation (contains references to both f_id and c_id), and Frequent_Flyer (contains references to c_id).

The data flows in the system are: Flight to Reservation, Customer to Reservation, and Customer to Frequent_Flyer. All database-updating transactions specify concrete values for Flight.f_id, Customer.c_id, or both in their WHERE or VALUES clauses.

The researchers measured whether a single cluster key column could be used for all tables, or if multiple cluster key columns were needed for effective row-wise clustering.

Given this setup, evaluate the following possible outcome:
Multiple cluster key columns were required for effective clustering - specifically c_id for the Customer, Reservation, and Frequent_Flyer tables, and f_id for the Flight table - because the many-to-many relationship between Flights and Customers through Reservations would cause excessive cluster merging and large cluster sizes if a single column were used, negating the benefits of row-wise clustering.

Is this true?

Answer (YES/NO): NO